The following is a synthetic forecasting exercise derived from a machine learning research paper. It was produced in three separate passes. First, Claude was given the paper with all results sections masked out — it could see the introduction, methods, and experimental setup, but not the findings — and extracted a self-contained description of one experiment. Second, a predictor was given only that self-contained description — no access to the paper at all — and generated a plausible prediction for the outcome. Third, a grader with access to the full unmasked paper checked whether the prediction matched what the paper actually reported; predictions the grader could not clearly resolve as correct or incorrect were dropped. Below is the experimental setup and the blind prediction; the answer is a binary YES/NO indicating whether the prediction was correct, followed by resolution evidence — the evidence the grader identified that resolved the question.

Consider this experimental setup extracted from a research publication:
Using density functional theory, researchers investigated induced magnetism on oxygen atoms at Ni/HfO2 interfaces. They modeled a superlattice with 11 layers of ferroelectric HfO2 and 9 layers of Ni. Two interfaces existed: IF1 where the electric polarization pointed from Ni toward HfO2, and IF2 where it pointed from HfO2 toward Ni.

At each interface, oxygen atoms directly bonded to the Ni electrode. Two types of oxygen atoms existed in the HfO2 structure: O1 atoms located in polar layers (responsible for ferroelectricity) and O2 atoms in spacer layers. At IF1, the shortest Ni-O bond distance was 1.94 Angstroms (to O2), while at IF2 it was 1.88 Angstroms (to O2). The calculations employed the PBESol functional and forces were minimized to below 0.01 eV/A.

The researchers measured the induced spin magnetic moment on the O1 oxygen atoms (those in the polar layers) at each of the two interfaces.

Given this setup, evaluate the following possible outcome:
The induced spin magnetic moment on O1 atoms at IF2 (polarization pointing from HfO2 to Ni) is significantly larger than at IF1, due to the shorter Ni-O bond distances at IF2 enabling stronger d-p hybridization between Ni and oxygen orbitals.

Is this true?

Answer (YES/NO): NO